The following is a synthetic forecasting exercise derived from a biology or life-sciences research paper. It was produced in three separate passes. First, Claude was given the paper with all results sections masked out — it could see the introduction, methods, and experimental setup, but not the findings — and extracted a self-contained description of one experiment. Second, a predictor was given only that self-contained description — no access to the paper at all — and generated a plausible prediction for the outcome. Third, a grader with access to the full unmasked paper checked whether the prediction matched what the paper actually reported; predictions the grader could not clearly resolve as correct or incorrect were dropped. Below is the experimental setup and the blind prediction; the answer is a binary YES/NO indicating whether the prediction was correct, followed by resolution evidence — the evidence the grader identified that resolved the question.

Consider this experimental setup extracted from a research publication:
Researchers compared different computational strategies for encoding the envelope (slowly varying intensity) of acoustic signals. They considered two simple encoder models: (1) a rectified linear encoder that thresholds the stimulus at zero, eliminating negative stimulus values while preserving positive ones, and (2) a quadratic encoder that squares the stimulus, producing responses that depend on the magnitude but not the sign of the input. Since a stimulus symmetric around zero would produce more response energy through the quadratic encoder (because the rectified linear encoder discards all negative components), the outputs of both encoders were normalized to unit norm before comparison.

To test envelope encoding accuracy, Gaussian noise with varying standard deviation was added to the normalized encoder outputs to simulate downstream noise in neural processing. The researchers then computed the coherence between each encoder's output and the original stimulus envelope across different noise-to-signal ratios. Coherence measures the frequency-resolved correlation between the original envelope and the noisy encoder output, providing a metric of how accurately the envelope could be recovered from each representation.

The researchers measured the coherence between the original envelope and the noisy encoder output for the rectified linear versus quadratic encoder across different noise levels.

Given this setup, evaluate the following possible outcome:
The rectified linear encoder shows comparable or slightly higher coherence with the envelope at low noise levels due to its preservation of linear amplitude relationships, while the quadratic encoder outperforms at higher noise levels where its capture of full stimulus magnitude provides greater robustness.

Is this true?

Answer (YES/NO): NO